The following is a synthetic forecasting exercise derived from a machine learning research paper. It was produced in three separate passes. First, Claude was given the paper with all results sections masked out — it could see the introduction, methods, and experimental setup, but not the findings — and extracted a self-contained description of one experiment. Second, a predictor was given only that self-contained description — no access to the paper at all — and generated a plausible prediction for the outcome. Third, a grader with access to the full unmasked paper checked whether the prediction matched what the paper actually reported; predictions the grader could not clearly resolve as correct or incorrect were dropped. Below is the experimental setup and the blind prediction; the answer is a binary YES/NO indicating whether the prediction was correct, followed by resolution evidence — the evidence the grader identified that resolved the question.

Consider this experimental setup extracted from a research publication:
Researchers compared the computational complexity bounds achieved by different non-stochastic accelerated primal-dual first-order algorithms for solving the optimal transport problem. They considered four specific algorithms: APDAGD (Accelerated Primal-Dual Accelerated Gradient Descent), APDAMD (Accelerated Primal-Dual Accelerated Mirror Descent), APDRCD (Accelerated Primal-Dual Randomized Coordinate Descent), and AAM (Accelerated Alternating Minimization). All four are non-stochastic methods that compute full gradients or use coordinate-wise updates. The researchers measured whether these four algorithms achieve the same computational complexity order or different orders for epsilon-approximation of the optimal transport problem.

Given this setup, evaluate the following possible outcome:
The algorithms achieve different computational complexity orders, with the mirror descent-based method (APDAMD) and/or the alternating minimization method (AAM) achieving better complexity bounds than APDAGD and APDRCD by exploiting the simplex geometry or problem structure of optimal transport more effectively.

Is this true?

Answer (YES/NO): NO